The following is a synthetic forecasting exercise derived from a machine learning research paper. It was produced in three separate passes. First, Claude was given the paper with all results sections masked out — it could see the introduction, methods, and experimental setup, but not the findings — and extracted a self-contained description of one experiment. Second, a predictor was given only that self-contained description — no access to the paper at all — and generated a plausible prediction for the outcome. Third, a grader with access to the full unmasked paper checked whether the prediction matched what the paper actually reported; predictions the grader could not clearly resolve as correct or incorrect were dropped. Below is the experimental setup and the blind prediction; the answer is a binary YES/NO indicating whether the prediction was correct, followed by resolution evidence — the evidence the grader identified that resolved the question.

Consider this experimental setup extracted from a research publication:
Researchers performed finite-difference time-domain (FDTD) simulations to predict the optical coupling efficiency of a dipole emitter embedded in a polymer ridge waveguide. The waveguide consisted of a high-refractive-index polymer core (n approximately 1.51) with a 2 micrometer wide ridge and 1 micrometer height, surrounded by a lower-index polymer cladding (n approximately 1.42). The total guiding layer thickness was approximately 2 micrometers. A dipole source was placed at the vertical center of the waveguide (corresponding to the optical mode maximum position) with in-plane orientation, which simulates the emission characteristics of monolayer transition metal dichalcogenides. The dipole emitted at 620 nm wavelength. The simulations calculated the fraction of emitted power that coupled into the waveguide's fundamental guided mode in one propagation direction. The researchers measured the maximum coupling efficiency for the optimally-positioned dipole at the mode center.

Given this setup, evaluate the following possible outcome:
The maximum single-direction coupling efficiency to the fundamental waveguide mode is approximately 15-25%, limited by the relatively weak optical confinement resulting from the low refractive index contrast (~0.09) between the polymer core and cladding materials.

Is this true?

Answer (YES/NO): NO